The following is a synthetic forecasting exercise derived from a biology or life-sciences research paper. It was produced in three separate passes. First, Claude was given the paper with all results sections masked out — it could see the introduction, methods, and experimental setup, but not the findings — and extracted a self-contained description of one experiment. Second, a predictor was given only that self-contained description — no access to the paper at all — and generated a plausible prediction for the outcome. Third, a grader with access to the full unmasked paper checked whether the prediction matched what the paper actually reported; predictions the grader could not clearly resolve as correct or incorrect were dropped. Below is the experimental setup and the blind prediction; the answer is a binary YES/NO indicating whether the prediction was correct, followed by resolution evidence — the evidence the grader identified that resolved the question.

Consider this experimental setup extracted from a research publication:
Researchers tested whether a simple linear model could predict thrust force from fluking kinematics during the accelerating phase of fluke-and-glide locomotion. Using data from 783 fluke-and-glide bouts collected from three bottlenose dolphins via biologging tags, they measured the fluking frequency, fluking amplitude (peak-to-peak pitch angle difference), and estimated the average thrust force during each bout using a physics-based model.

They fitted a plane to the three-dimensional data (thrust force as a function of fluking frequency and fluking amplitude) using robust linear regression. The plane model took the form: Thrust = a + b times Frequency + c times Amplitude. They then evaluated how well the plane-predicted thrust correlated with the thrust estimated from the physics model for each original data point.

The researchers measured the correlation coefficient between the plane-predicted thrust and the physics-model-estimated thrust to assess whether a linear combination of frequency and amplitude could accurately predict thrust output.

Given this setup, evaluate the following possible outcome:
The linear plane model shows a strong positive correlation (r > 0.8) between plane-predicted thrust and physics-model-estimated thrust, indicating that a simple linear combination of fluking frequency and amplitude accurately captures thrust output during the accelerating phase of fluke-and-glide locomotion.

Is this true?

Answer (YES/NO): NO